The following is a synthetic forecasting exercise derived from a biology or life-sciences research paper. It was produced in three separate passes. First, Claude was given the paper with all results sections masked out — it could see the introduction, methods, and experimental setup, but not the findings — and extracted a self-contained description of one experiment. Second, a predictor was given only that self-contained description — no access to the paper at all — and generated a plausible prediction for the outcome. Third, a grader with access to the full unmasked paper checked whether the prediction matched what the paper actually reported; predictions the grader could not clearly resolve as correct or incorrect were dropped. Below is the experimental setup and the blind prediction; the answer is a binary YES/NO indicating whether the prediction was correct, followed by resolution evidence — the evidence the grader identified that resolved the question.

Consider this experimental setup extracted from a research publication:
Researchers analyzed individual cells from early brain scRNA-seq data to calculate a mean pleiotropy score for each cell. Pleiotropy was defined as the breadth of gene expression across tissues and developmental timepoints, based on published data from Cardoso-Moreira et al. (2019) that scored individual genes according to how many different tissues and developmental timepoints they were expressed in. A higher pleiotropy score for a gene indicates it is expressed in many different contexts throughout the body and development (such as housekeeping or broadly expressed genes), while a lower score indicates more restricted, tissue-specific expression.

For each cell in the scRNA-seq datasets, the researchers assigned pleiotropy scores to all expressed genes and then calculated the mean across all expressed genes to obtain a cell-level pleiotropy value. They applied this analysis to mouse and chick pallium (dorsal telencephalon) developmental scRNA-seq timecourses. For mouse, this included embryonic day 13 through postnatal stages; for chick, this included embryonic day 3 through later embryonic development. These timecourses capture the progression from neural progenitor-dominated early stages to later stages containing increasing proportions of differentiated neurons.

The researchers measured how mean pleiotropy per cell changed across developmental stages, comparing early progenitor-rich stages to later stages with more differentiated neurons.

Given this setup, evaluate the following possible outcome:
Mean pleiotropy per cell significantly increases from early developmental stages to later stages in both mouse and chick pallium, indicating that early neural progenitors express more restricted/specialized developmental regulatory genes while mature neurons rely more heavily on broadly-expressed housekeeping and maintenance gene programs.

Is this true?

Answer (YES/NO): NO